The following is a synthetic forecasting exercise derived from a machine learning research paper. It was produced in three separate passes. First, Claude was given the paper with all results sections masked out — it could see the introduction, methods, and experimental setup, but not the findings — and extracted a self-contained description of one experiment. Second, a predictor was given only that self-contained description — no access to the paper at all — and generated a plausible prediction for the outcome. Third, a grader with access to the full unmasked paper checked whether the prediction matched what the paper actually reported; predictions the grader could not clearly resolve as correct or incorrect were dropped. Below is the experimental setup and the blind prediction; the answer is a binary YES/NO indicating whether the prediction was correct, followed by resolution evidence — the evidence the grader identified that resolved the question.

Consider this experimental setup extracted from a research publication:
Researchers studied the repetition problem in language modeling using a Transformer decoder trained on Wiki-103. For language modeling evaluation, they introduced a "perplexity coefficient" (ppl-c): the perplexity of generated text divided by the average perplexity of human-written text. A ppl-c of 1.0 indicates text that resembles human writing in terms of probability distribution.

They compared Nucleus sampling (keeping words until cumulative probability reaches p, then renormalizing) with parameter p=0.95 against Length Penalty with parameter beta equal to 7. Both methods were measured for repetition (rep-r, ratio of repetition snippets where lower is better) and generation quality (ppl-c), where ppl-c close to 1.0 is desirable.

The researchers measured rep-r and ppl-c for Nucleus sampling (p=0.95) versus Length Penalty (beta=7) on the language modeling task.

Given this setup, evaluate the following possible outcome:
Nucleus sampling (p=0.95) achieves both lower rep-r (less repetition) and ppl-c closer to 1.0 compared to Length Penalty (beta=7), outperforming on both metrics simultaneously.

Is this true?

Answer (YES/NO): NO